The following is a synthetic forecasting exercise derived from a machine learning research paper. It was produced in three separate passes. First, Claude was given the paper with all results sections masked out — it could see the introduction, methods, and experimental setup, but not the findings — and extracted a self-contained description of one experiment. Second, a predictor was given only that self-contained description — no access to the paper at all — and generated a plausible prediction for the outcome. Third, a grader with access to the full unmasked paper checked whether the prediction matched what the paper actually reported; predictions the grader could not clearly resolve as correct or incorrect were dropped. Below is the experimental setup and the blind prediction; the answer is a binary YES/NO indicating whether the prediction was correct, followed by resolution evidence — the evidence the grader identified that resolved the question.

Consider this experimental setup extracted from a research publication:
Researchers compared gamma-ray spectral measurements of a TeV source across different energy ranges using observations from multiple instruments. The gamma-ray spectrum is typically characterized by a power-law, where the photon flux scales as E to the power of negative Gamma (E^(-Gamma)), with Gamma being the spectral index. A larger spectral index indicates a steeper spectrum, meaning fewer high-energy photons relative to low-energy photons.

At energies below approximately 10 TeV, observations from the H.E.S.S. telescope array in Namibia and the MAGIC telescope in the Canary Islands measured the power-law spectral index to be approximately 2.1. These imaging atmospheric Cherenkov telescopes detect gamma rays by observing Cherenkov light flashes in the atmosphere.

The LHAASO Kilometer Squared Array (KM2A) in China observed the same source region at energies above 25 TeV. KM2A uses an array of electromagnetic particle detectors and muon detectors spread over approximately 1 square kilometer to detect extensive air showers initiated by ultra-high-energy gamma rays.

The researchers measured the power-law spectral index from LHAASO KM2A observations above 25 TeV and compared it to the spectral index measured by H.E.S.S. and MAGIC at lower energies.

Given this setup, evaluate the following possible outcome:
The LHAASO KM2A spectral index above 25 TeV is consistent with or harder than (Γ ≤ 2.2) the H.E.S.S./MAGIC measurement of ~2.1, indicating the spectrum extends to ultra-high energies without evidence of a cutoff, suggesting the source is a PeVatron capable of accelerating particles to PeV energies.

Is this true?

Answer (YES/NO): NO